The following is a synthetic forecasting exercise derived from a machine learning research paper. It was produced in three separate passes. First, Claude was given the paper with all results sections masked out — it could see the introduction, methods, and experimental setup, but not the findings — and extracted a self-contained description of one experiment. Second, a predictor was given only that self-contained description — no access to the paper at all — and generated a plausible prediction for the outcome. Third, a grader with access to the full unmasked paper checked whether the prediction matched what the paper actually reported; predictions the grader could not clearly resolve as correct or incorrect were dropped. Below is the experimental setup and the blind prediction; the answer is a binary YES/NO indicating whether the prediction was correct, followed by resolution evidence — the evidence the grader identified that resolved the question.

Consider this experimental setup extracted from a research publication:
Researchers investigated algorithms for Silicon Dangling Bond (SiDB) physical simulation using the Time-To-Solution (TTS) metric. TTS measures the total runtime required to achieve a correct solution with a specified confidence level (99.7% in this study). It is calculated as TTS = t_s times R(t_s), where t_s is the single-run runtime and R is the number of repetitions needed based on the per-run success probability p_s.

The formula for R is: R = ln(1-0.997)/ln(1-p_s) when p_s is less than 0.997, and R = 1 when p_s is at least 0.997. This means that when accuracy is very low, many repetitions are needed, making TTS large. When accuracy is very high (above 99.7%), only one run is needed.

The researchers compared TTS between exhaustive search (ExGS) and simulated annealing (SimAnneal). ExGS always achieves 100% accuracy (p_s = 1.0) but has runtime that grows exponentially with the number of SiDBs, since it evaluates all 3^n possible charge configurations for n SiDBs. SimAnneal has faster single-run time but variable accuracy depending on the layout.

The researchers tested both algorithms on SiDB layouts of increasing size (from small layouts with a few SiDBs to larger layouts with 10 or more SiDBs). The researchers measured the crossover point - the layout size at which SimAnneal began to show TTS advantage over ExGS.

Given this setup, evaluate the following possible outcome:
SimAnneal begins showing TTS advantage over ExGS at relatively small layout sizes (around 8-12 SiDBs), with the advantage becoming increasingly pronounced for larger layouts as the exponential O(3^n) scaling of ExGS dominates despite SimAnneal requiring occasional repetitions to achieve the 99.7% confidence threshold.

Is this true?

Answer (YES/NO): NO